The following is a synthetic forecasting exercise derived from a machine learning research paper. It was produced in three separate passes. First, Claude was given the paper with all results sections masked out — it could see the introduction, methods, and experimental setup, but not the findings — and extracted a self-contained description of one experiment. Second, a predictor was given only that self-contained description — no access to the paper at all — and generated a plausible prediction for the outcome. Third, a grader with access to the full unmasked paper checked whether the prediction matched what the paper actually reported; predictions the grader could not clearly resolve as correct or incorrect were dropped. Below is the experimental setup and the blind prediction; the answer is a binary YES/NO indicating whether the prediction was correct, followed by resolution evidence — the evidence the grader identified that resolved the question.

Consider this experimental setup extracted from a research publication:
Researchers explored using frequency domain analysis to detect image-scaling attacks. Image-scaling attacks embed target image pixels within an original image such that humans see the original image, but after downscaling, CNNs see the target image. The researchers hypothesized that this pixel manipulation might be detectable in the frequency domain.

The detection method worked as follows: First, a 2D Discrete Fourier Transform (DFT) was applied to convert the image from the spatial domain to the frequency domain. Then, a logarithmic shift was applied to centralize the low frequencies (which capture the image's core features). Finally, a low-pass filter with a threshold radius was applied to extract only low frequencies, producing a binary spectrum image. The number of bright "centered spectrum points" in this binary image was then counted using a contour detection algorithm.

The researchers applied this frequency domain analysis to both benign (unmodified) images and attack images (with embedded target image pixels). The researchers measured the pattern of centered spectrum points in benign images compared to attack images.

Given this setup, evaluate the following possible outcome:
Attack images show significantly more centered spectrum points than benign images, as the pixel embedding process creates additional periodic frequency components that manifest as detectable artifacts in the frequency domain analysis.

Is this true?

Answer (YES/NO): YES